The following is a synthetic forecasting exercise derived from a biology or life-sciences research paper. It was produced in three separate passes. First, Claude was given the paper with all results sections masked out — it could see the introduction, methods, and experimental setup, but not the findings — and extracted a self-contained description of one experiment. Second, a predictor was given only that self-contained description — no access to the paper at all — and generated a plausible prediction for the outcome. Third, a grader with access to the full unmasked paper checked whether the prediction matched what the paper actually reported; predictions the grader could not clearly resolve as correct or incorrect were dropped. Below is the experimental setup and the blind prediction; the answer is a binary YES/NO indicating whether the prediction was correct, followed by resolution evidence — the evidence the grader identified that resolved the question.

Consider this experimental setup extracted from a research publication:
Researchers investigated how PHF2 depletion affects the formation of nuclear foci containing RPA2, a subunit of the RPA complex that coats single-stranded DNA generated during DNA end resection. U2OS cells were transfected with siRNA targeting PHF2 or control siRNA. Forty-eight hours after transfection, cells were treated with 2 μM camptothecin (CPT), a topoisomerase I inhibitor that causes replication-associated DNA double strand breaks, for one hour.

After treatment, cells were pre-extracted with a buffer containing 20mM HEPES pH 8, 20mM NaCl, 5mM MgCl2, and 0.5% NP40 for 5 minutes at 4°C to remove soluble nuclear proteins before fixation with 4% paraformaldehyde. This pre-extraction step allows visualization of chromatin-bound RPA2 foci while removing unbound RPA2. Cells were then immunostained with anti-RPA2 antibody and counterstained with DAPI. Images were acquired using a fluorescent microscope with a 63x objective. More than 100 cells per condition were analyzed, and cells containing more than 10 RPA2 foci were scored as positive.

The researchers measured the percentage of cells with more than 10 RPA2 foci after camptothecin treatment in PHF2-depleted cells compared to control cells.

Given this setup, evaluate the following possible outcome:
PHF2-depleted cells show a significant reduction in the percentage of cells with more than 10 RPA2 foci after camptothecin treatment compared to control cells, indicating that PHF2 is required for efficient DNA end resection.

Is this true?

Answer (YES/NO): YES